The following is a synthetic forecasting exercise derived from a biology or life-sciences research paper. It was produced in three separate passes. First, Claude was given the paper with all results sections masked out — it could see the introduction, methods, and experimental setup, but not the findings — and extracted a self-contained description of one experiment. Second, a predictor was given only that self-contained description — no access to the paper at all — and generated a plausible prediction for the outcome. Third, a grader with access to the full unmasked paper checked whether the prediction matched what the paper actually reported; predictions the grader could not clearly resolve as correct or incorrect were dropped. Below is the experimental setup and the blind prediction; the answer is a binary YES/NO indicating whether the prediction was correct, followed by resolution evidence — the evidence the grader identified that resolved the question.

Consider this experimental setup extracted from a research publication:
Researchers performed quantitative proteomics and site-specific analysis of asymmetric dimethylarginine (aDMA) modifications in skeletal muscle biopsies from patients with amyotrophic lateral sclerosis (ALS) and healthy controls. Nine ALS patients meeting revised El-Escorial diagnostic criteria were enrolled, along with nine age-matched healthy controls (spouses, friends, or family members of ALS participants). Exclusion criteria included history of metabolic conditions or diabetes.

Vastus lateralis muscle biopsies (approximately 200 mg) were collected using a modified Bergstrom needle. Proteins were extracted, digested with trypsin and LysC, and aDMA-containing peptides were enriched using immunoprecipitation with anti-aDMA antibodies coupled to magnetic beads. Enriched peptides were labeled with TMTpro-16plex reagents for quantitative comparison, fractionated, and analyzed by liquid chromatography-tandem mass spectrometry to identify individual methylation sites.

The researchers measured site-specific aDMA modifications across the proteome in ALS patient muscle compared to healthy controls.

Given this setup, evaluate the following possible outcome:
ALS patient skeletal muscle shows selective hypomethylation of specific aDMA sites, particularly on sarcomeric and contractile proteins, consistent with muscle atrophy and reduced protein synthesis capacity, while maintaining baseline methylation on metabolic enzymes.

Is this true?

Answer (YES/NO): NO